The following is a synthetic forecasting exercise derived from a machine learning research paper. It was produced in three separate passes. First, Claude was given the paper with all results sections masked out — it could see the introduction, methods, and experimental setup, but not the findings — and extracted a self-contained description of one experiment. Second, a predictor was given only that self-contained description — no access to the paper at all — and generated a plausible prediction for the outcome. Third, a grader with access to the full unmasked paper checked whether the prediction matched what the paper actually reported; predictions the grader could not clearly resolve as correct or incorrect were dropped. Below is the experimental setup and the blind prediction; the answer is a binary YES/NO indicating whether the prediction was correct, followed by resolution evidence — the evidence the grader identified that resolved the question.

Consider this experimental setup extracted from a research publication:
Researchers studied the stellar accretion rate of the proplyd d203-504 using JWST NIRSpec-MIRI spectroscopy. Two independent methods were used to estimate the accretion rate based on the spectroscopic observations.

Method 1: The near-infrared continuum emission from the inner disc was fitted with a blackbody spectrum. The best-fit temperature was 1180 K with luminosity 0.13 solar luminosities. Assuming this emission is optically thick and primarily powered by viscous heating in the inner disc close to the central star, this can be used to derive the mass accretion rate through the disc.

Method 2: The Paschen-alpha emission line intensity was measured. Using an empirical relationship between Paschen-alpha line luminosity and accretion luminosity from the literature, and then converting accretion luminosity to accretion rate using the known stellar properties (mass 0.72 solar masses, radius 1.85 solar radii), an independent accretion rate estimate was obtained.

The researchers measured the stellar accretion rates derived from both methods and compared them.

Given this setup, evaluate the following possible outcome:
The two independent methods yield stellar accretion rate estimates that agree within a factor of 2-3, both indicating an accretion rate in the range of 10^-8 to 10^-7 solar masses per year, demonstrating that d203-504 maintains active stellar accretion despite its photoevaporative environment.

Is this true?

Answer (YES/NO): YES